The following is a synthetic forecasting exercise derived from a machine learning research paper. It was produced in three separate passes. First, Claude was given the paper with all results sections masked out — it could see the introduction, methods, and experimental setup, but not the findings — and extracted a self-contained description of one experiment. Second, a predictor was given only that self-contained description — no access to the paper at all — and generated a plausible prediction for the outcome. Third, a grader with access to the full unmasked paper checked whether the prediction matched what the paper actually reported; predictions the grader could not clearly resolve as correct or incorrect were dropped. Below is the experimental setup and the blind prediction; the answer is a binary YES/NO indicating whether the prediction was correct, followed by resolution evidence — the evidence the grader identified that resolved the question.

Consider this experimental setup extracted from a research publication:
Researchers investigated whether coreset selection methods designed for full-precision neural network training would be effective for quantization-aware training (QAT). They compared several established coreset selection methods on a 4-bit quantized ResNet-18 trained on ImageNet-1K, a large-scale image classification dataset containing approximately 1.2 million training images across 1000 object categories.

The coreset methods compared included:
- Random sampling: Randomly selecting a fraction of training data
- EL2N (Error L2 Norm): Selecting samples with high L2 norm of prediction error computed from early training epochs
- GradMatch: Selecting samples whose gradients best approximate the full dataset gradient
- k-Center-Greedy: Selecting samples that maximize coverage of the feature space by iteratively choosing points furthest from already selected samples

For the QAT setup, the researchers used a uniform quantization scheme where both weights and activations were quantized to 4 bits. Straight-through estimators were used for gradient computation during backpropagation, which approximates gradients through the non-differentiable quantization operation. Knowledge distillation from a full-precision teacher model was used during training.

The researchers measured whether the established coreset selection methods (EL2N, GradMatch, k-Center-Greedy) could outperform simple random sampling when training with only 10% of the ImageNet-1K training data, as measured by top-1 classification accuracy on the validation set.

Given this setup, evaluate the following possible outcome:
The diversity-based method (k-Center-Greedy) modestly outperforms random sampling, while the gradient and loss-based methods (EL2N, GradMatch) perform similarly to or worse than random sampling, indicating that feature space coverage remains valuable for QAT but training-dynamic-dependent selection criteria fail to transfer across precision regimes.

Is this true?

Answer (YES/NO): NO